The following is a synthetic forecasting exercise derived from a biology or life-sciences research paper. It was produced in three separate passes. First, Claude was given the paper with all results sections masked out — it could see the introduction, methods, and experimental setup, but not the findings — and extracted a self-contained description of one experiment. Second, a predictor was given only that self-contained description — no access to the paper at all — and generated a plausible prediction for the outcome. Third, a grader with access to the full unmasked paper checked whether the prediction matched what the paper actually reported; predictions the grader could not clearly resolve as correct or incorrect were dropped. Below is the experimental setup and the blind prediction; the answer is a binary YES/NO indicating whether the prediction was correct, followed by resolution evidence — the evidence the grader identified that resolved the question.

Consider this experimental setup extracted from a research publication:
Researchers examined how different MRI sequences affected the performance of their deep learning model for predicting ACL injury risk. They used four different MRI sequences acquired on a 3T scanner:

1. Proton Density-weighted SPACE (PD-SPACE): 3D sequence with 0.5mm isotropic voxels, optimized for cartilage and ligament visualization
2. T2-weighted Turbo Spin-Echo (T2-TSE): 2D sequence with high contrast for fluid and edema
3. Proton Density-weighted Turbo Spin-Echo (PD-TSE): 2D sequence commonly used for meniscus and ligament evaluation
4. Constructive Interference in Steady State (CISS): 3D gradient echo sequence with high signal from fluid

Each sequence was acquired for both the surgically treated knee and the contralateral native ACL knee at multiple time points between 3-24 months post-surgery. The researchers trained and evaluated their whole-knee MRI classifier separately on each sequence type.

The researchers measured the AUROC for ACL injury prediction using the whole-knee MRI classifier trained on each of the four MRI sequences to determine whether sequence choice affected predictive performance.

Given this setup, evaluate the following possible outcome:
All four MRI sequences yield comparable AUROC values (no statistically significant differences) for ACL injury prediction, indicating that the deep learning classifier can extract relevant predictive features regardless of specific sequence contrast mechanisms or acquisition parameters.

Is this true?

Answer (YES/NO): YES